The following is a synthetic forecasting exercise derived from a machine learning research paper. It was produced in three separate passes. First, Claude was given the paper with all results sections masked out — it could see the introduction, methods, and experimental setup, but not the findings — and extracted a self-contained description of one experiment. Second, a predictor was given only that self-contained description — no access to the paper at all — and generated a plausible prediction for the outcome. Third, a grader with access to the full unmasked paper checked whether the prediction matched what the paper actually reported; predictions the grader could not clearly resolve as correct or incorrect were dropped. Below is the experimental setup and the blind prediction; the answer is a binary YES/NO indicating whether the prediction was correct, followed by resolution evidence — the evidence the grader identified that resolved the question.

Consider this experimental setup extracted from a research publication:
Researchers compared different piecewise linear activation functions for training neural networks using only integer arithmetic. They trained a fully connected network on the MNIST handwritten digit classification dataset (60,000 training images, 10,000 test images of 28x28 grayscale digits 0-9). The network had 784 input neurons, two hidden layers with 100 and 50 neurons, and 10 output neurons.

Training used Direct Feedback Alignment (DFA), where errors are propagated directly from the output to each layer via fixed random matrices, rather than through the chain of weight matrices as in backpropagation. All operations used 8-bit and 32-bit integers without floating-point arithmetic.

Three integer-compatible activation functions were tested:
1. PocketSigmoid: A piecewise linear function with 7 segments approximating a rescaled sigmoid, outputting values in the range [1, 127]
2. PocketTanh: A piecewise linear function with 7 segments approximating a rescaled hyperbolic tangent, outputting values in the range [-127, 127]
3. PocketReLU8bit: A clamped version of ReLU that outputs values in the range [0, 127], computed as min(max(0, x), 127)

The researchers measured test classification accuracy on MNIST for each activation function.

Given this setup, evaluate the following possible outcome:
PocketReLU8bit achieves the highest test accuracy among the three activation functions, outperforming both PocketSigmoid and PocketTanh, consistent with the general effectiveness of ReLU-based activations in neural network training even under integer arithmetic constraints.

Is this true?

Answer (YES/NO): NO